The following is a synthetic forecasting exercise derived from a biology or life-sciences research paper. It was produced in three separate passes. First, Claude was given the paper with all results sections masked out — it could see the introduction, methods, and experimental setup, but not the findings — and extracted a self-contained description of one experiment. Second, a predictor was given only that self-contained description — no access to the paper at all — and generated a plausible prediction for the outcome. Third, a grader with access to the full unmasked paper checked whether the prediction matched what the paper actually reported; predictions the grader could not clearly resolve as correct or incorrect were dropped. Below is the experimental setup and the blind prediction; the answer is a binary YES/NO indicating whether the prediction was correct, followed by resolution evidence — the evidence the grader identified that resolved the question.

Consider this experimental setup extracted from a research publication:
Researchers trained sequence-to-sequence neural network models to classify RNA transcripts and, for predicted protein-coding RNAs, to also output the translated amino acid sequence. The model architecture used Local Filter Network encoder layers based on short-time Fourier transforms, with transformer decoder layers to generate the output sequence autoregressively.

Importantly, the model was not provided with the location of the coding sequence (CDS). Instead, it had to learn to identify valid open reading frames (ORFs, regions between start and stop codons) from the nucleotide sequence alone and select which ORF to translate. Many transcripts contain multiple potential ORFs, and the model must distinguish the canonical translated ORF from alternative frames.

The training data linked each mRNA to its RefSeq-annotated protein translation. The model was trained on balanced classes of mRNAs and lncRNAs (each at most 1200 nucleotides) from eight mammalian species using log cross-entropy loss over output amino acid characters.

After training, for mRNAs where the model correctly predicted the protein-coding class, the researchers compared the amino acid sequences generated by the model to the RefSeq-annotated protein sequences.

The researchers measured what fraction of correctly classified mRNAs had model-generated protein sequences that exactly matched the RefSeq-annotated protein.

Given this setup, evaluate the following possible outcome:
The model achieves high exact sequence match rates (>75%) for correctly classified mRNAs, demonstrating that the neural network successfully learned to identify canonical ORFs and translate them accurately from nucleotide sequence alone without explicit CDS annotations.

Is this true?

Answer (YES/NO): YES